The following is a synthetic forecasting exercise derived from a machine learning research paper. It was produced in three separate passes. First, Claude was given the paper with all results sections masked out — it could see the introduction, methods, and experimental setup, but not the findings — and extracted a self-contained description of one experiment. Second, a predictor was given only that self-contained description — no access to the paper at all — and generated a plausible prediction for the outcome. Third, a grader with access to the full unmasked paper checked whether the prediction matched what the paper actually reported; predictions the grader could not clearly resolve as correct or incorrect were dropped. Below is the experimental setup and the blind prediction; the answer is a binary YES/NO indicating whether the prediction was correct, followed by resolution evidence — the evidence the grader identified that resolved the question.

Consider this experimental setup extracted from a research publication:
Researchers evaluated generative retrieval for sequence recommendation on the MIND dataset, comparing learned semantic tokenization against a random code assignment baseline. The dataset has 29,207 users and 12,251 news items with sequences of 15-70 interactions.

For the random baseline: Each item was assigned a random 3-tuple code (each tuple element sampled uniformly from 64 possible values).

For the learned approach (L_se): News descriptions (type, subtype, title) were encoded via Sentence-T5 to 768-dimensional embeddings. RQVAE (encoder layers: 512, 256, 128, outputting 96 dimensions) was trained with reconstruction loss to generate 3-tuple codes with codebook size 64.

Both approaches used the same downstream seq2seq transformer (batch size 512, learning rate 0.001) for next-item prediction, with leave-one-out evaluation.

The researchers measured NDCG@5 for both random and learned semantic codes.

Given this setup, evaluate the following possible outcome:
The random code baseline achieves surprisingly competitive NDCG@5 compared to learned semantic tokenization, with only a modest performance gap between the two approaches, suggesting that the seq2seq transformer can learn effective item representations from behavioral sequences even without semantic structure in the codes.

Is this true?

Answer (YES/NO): NO